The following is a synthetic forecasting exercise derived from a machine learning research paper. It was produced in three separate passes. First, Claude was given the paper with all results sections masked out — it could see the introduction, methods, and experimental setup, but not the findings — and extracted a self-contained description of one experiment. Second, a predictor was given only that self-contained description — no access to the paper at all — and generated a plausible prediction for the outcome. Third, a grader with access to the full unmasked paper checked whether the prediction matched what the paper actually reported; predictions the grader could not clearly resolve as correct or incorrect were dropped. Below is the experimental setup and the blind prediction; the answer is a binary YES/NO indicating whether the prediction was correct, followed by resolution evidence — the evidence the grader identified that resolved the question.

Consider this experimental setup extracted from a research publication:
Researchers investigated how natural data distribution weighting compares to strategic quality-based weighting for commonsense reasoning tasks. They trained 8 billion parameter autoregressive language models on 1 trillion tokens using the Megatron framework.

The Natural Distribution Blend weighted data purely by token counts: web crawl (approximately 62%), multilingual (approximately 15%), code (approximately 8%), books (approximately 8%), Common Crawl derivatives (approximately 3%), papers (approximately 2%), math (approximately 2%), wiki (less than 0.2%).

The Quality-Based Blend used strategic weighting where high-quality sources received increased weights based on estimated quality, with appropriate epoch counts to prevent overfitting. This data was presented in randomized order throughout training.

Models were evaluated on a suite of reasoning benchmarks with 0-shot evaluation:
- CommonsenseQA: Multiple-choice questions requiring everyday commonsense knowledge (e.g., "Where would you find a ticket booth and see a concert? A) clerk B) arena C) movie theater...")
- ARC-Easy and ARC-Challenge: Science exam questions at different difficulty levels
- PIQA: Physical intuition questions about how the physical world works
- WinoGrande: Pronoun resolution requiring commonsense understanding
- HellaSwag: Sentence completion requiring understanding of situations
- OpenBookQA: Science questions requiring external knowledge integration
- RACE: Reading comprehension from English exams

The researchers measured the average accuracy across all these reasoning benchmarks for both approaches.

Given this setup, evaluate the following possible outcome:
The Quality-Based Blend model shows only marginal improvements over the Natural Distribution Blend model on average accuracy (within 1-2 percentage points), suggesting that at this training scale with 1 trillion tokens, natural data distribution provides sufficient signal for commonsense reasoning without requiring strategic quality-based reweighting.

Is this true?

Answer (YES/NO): NO